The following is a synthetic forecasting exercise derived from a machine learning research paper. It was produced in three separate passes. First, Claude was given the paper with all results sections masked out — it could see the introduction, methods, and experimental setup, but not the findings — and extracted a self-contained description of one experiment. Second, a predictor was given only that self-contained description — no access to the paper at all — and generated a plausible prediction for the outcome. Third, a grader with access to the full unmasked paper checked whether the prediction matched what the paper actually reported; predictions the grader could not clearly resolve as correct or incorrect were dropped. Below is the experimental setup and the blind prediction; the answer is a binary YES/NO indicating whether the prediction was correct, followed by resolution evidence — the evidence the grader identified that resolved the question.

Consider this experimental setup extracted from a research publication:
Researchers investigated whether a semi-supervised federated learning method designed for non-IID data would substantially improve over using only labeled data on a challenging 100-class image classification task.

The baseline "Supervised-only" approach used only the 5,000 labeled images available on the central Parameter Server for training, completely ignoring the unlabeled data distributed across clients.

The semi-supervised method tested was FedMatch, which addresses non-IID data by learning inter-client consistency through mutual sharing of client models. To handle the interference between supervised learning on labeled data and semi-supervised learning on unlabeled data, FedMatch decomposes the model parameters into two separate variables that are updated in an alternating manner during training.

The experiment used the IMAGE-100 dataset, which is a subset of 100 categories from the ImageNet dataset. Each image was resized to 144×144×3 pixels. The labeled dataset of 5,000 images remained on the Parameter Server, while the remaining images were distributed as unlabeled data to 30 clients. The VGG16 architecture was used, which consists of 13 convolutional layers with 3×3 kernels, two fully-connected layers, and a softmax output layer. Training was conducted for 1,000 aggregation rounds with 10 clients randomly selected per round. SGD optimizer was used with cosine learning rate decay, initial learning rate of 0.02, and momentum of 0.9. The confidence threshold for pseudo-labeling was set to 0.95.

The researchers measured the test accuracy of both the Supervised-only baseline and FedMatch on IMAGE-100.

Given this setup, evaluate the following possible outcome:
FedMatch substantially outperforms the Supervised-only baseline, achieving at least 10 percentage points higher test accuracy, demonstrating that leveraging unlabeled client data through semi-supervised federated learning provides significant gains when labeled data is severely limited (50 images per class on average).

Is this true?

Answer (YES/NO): NO